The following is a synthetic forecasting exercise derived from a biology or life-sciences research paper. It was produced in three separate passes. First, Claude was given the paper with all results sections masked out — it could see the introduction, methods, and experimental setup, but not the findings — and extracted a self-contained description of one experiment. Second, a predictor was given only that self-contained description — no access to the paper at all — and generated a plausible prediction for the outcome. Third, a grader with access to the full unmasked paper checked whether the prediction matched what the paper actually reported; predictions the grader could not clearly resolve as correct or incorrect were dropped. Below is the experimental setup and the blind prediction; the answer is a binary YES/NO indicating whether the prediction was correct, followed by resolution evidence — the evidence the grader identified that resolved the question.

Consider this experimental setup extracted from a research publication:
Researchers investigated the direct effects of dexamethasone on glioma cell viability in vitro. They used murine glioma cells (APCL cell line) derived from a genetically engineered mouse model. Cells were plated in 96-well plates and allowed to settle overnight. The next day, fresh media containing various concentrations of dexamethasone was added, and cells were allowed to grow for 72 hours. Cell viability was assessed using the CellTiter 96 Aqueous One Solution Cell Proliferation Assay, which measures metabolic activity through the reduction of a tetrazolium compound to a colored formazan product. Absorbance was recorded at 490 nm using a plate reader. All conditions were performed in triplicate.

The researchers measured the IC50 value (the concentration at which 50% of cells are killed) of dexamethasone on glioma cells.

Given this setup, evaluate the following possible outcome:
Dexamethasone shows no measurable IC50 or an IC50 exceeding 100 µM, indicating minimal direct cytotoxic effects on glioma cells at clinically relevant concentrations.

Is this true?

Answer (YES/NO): YES